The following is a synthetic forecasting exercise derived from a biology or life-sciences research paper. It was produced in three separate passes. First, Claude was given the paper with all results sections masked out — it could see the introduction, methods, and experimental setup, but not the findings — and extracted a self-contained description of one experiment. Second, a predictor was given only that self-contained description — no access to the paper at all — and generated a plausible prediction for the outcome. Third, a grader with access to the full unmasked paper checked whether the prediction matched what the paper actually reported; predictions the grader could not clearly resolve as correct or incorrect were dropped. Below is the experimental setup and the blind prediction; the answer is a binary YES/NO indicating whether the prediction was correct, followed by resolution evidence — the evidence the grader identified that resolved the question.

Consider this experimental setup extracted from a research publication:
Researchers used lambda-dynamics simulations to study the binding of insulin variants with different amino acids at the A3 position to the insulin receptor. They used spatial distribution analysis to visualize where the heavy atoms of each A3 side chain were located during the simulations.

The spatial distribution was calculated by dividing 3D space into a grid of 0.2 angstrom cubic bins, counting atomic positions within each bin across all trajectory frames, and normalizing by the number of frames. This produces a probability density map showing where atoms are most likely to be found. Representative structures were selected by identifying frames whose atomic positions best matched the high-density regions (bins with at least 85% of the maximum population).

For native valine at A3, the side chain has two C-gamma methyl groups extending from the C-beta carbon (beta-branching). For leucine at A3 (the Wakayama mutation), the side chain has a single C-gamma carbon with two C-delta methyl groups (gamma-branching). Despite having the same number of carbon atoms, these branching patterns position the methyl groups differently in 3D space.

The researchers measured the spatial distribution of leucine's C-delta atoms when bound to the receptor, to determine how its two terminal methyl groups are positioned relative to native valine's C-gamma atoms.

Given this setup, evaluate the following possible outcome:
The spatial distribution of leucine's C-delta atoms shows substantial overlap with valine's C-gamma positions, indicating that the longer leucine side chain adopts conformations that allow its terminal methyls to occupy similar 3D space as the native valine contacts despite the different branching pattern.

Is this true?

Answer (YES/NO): NO